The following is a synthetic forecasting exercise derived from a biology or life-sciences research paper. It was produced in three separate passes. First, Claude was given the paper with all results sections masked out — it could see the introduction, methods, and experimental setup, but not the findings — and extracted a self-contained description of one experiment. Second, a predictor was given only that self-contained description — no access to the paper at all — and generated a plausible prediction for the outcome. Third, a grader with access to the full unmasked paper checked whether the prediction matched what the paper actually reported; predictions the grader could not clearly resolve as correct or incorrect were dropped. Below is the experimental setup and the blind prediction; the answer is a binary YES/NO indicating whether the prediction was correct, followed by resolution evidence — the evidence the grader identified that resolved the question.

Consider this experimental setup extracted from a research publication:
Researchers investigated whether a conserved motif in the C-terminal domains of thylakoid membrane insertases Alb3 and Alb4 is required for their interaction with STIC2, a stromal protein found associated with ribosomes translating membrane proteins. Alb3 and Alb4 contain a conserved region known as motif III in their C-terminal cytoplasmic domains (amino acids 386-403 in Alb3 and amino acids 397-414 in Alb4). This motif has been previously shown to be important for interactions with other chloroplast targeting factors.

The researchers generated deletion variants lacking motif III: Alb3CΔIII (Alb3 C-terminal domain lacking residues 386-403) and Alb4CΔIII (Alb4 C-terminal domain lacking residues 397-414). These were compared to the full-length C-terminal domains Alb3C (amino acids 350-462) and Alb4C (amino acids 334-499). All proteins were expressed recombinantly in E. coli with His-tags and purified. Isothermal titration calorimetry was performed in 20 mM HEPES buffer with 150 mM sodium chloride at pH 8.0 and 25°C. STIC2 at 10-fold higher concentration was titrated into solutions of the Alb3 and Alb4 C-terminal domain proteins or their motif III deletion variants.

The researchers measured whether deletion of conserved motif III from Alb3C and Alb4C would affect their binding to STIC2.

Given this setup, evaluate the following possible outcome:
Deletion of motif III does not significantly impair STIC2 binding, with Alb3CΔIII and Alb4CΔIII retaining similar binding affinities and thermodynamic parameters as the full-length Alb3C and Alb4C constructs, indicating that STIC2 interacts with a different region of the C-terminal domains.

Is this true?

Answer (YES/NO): NO